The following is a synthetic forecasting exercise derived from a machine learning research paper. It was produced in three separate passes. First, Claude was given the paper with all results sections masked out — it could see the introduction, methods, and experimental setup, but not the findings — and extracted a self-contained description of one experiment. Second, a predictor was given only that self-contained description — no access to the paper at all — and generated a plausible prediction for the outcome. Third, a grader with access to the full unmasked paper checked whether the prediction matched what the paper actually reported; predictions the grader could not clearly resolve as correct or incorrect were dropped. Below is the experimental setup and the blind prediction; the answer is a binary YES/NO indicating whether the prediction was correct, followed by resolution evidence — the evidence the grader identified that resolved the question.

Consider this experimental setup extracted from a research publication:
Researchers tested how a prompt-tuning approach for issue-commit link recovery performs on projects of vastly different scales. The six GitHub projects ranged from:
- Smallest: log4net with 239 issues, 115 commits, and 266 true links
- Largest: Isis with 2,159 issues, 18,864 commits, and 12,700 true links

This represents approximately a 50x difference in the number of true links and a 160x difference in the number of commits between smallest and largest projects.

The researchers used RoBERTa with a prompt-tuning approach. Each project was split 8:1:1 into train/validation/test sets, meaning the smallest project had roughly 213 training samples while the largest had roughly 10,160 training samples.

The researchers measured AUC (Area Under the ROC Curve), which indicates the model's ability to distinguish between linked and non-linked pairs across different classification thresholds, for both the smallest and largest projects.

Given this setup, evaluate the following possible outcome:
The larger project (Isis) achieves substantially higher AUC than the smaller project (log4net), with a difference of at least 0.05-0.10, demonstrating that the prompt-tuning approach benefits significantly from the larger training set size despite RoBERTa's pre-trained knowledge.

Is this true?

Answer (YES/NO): YES